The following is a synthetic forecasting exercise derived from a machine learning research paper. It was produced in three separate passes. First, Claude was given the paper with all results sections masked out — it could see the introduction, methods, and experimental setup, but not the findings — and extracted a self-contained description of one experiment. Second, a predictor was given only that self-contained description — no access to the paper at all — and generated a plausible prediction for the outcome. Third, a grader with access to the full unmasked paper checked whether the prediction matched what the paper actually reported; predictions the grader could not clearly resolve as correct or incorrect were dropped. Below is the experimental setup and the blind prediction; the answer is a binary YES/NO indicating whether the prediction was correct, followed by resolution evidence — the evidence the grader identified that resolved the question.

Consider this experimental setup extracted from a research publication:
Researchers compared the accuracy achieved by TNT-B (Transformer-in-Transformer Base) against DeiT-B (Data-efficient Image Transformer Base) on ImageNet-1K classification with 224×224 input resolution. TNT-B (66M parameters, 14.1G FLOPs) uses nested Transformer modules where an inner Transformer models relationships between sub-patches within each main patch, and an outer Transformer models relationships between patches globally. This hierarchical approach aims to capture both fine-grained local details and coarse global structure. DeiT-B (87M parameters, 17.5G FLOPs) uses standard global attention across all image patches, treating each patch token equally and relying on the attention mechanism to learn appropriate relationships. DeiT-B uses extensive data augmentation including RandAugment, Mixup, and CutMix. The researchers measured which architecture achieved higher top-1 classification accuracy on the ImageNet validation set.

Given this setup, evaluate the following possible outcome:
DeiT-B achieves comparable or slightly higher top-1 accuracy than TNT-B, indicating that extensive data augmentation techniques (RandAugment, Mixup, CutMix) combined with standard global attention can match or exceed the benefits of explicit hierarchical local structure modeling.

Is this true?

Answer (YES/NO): NO